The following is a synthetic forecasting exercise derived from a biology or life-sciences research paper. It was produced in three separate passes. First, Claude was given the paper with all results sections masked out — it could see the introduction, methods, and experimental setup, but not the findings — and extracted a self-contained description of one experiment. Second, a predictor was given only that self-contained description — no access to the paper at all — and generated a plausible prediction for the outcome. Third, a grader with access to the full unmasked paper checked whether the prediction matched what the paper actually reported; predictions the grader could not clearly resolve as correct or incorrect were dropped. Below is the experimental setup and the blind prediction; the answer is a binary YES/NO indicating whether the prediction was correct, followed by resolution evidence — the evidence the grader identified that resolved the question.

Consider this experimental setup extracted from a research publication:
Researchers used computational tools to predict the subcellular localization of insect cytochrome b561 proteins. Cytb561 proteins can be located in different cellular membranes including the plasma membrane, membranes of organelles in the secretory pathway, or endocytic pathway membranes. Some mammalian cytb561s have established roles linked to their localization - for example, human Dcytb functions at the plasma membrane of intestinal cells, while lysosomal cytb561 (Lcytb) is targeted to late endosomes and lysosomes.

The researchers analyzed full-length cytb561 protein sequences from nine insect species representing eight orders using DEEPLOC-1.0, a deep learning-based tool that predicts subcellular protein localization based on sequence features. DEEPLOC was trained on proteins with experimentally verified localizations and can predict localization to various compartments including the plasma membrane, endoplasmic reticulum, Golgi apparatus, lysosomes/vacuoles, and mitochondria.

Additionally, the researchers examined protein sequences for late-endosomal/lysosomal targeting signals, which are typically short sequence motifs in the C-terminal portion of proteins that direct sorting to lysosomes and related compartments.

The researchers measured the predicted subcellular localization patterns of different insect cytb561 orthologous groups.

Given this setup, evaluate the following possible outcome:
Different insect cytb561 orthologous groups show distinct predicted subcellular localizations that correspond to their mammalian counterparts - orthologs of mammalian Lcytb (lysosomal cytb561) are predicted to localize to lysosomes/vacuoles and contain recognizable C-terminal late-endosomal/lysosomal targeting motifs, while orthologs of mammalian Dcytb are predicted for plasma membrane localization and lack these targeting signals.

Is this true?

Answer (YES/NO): NO